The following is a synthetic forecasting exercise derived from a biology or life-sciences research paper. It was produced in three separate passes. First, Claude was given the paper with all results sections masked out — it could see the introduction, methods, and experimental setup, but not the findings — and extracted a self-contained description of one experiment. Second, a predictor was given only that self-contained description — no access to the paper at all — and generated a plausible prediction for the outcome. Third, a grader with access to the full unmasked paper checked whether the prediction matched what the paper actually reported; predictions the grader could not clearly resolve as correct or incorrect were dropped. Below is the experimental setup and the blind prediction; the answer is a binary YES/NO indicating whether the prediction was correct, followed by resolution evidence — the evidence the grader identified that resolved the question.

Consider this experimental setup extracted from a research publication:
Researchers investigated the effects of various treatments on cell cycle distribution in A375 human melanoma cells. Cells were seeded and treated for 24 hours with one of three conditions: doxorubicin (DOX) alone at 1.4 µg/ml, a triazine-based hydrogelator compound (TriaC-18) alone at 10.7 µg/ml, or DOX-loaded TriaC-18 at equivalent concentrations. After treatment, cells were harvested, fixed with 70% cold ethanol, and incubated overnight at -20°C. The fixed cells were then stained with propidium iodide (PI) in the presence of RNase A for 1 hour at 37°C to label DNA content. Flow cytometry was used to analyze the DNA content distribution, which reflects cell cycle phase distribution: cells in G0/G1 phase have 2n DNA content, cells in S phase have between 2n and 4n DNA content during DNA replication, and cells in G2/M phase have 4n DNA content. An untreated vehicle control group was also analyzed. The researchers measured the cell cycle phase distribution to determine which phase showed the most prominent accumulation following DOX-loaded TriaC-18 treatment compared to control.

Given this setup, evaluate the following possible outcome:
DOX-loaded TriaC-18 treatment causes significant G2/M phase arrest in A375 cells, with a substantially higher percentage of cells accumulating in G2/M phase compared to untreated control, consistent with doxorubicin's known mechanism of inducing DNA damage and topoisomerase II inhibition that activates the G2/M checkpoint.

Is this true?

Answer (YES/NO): NO